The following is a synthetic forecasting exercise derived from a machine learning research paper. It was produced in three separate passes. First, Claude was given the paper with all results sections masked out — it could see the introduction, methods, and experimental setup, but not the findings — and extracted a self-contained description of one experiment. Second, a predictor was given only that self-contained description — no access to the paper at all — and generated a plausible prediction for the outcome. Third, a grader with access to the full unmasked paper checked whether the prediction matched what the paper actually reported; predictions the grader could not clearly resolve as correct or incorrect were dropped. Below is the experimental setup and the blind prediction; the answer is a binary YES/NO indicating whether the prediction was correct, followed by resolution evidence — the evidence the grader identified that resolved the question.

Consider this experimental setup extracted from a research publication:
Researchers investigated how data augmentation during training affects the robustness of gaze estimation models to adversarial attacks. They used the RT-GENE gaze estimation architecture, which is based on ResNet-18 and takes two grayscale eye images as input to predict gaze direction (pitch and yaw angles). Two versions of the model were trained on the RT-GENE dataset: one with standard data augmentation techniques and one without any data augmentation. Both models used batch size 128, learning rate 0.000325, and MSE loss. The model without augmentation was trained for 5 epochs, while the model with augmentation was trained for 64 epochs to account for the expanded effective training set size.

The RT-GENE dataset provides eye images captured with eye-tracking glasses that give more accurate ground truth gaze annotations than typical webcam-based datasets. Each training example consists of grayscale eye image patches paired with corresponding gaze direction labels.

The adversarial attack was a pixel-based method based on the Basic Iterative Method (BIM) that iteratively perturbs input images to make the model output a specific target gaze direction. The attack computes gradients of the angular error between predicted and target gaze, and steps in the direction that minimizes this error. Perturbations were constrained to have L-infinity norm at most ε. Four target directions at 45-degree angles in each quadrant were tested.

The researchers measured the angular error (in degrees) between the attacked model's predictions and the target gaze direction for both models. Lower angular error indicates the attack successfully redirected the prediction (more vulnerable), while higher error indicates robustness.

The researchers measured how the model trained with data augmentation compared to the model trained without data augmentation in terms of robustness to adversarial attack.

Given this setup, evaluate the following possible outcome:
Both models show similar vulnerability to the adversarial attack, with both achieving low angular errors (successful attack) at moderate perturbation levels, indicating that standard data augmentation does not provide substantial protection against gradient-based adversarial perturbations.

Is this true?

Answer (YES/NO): NO